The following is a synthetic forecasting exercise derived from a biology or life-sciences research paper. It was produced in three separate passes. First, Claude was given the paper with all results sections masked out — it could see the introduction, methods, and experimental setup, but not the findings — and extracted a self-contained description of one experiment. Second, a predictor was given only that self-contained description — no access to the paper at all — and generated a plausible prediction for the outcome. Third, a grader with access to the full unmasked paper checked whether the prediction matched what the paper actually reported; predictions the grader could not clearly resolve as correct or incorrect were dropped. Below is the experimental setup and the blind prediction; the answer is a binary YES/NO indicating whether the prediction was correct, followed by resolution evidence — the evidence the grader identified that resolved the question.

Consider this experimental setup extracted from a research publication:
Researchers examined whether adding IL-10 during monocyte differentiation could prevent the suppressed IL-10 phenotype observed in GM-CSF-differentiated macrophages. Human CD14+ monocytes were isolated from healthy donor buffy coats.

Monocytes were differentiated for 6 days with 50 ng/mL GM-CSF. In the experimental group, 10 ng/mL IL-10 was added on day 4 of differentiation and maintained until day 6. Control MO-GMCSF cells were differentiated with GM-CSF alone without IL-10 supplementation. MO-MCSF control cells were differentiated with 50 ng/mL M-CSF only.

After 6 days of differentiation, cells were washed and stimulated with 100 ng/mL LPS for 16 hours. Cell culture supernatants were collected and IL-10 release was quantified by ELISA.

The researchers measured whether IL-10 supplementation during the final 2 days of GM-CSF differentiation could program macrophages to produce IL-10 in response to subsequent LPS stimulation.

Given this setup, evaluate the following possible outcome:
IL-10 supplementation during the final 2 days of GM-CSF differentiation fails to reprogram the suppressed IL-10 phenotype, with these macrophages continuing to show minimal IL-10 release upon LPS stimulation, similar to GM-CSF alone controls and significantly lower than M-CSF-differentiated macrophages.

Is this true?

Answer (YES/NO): YES